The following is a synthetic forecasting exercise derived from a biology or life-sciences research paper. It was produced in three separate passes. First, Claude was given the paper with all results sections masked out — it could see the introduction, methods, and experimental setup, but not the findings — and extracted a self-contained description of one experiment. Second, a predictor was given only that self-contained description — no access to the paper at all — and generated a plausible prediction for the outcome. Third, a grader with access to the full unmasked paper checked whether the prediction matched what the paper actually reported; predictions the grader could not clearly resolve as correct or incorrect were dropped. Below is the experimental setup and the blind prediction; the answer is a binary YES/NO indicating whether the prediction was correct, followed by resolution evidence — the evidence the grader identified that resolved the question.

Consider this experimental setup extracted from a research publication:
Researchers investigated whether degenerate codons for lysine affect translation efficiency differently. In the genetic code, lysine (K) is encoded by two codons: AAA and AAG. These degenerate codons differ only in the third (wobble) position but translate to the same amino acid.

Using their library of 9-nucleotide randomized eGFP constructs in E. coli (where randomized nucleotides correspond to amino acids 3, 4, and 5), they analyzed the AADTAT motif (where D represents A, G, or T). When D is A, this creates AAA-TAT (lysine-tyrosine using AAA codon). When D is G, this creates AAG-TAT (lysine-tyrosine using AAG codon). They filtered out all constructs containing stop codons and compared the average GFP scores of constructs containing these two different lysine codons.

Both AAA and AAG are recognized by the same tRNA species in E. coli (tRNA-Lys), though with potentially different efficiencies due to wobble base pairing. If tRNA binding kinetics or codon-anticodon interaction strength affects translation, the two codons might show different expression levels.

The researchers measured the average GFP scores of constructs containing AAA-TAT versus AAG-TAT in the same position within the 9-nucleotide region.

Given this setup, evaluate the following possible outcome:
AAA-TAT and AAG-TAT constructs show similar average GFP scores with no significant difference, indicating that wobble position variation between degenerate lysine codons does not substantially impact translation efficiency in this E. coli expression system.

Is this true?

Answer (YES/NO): YES